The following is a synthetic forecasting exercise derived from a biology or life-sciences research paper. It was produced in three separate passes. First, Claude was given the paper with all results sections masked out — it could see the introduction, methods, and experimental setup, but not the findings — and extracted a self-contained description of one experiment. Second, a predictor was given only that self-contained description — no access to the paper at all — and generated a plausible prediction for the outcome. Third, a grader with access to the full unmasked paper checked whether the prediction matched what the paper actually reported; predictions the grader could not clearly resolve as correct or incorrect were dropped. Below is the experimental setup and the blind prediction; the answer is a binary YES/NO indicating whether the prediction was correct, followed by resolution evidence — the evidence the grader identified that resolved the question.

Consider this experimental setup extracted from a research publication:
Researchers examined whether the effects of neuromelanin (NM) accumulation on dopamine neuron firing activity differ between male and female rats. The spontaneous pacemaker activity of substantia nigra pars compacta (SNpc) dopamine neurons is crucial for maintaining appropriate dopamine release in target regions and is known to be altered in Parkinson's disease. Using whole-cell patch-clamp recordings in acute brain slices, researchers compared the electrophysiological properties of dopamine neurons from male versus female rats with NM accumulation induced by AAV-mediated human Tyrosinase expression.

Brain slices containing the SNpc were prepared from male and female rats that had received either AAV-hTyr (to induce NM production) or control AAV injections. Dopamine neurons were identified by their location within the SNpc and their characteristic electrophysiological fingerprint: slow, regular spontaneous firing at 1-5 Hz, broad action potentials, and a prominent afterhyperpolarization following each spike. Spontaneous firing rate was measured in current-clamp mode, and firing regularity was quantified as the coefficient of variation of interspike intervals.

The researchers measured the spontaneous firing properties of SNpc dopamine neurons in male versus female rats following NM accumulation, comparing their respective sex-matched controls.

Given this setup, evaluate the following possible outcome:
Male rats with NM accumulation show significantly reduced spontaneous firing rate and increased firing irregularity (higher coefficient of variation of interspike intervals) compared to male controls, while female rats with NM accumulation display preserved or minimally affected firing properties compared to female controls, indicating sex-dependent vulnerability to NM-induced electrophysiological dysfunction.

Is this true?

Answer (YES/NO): NO